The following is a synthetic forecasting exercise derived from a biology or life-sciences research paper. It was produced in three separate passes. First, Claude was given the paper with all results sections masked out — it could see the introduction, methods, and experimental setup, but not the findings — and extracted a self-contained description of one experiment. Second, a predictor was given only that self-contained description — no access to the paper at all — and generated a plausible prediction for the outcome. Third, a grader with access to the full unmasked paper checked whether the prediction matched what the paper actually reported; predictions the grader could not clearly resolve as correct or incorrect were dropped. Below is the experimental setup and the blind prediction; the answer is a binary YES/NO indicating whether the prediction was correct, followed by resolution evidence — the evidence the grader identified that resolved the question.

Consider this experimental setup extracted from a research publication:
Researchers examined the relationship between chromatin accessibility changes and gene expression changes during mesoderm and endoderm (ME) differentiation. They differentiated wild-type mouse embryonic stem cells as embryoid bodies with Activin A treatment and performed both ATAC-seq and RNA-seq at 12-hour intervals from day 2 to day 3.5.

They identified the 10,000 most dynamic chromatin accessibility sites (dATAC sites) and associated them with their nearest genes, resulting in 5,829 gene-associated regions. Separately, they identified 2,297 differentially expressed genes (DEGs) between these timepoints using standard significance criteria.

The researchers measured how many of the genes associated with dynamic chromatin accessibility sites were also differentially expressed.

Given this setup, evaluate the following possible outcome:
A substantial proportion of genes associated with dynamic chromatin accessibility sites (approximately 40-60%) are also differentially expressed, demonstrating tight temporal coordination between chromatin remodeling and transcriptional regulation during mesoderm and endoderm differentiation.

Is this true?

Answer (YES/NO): NO